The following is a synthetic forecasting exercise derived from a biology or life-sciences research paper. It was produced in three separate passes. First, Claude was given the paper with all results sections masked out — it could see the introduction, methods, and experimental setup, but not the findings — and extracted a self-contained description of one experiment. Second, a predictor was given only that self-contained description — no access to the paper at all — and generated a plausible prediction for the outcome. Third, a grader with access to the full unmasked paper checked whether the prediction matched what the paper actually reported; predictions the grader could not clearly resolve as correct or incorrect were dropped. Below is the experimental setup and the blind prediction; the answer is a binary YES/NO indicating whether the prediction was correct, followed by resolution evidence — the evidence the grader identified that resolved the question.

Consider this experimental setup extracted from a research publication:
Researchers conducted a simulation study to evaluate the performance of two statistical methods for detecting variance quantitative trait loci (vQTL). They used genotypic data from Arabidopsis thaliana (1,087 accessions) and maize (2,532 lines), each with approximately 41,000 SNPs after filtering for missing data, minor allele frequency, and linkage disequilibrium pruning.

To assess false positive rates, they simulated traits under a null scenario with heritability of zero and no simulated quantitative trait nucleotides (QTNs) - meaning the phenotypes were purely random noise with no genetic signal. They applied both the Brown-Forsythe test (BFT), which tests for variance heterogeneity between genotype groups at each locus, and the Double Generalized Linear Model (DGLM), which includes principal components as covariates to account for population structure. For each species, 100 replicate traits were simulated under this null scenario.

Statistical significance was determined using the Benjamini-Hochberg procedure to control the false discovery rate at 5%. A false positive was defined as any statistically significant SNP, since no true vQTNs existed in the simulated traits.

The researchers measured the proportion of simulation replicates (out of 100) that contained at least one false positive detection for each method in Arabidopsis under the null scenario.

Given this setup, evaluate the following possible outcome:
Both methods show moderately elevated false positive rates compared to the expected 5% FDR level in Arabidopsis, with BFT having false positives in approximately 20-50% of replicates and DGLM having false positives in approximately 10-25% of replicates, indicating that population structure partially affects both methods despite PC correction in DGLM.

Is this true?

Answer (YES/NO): NO